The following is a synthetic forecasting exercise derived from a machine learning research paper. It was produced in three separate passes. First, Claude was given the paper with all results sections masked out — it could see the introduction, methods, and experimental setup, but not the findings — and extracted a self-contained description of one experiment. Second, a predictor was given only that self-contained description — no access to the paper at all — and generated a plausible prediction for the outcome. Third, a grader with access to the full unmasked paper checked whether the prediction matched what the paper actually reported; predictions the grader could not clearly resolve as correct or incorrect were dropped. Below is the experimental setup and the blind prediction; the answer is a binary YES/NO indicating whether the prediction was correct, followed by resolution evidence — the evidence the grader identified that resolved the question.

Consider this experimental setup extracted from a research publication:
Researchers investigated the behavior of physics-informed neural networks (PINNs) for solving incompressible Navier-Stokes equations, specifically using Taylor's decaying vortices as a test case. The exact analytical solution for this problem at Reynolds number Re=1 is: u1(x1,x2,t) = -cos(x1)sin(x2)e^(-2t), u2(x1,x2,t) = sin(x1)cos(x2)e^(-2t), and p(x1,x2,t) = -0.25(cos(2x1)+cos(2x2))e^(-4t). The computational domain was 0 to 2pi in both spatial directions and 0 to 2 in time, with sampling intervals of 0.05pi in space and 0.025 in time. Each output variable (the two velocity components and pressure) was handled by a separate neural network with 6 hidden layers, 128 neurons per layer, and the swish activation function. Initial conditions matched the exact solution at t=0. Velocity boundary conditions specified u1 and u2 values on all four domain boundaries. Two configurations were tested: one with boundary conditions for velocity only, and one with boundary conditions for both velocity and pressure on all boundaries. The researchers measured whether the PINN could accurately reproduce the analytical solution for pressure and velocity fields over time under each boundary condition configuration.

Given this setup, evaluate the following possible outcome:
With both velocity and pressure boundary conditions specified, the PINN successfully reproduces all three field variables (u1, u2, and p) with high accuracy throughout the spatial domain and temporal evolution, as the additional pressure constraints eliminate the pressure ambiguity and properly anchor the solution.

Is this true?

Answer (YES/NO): NO